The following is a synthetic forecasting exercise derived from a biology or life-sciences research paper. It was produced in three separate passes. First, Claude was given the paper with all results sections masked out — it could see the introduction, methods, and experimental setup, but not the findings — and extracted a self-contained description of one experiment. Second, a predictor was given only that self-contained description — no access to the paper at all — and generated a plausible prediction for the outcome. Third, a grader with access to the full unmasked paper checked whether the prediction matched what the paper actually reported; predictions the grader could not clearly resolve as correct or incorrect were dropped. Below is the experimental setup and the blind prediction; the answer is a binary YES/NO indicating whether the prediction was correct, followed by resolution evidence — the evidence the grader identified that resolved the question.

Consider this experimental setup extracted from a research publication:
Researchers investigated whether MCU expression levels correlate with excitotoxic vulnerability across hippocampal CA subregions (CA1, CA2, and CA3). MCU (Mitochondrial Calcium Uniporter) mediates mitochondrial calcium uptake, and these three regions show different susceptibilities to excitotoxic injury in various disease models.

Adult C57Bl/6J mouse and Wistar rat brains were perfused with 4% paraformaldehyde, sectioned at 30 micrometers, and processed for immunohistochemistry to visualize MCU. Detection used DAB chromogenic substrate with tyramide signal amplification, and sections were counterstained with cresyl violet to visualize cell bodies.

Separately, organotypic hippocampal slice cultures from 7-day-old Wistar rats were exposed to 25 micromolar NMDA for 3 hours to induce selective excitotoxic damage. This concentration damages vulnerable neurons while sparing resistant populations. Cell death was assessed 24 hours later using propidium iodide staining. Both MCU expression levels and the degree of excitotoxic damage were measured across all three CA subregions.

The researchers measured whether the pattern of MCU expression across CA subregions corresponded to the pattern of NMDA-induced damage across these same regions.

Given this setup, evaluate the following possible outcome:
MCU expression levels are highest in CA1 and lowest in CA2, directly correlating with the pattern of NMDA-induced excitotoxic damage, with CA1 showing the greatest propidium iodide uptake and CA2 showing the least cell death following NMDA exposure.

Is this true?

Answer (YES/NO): NO